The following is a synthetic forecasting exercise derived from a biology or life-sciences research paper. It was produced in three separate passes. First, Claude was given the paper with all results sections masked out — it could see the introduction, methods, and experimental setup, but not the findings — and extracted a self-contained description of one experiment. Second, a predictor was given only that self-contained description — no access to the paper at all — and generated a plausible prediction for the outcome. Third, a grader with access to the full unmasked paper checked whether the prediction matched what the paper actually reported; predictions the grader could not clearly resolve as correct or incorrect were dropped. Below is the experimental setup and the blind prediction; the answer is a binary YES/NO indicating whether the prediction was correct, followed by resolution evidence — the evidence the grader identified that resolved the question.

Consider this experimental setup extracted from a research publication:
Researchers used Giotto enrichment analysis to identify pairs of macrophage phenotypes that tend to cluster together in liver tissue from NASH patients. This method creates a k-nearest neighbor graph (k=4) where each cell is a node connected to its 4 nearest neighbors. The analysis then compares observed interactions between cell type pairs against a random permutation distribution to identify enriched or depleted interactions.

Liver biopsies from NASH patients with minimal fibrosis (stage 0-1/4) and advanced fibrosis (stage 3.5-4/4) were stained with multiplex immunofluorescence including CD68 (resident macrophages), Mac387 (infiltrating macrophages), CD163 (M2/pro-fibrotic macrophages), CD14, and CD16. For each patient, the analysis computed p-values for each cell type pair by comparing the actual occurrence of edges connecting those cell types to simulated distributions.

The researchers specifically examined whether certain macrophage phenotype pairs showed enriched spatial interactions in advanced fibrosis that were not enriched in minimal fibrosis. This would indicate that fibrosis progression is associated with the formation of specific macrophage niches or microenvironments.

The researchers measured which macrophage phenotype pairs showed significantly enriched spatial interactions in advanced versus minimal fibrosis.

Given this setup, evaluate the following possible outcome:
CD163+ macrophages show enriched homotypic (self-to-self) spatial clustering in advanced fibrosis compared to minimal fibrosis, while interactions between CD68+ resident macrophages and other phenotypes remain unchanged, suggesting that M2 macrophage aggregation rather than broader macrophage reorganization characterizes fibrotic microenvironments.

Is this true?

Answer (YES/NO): NO